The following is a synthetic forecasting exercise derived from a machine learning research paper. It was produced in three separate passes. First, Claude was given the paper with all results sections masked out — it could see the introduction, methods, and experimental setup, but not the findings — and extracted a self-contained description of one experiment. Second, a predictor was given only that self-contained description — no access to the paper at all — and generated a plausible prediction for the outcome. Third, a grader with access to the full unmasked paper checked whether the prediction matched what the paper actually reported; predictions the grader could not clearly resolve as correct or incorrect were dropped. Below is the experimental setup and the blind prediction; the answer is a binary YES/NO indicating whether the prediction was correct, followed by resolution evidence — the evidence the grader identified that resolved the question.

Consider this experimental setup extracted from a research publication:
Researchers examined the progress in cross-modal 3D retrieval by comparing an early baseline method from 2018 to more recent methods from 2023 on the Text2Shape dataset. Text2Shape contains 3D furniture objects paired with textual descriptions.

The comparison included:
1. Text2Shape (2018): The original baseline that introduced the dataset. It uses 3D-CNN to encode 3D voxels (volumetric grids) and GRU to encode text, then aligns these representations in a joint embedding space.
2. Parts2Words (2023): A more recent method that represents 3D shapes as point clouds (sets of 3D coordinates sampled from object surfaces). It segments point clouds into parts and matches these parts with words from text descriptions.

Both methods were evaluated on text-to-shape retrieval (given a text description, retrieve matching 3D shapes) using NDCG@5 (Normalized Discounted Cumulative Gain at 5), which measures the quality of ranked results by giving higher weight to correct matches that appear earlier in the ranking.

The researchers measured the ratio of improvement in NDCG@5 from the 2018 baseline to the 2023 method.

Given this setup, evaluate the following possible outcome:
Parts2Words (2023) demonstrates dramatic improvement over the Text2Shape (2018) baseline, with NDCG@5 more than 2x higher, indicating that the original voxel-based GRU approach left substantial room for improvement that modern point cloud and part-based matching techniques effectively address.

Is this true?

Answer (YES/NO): YES